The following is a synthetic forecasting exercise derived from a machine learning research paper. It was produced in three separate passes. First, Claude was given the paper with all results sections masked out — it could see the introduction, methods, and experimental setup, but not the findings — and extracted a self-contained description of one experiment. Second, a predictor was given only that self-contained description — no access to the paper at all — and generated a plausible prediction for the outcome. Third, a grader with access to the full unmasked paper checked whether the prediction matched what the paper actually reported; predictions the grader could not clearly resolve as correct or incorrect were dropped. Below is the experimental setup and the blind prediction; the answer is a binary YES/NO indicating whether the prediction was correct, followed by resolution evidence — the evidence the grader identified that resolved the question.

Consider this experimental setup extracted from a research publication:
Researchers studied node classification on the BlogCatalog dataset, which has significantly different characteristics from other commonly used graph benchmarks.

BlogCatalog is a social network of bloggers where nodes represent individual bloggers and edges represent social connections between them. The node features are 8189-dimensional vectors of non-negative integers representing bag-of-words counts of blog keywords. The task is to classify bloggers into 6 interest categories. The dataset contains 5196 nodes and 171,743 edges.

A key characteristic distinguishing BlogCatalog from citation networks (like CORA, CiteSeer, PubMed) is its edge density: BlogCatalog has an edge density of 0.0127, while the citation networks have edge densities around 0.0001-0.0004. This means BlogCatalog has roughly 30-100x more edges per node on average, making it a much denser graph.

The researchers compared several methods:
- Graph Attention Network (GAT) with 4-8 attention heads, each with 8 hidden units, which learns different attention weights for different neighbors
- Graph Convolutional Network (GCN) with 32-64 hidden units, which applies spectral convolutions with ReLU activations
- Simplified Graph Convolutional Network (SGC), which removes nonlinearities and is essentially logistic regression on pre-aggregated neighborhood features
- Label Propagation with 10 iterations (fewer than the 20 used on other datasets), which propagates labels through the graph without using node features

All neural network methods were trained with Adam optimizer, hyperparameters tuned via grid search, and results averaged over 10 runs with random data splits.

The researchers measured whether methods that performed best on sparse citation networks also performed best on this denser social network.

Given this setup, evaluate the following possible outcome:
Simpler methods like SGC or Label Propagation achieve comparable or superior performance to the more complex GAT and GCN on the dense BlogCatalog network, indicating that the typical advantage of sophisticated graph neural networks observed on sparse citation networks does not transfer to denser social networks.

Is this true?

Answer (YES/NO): NO